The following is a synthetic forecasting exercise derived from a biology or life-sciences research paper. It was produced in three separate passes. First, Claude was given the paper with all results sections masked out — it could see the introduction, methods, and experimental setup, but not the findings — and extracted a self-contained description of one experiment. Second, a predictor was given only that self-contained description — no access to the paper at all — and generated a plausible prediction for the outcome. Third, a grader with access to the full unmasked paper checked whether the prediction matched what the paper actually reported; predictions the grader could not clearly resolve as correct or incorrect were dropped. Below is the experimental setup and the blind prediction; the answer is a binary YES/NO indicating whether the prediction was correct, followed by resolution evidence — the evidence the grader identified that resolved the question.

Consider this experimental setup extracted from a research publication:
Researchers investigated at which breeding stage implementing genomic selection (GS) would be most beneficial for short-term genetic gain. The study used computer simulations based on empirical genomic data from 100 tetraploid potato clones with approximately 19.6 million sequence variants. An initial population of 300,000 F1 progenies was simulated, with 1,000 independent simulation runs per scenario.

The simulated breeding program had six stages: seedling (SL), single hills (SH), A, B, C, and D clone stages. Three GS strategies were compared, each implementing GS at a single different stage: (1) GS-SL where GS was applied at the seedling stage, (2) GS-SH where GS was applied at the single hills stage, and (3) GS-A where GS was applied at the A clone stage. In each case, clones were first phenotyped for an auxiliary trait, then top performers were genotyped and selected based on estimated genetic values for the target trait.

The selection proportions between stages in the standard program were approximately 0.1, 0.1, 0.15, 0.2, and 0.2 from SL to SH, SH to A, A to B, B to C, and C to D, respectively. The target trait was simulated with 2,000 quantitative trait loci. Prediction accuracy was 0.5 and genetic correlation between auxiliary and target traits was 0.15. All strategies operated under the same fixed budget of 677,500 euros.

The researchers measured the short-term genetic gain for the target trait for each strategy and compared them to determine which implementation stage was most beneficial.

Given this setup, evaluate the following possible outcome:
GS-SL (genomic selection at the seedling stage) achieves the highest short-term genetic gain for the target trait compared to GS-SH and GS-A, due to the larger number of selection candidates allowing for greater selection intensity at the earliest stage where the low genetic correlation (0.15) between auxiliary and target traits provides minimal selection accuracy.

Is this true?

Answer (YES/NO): NO